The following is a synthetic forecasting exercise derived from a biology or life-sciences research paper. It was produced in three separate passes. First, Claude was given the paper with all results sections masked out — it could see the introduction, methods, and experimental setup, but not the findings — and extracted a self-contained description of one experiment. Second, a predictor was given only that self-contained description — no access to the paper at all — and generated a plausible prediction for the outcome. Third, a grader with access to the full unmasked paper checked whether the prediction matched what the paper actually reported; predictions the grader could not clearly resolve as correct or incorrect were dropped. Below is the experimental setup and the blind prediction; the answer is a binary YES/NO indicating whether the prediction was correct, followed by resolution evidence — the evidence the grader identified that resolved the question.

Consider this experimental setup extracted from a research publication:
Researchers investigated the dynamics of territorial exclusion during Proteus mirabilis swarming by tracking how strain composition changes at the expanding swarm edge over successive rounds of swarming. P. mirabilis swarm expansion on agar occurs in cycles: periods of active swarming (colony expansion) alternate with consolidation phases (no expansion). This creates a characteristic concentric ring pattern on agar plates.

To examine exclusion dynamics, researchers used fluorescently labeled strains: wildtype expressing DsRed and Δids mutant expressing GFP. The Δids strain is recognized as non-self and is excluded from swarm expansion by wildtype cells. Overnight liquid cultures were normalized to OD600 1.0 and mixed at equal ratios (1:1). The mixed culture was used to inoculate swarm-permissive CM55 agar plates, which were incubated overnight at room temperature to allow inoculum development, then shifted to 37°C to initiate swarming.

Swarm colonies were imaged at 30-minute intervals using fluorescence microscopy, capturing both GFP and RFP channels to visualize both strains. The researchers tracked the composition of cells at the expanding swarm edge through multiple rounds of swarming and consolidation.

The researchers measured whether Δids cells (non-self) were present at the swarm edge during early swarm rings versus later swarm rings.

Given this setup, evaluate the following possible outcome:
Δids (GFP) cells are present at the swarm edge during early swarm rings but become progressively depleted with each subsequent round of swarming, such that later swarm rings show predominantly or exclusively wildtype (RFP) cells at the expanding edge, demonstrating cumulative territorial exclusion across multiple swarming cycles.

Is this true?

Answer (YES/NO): YES